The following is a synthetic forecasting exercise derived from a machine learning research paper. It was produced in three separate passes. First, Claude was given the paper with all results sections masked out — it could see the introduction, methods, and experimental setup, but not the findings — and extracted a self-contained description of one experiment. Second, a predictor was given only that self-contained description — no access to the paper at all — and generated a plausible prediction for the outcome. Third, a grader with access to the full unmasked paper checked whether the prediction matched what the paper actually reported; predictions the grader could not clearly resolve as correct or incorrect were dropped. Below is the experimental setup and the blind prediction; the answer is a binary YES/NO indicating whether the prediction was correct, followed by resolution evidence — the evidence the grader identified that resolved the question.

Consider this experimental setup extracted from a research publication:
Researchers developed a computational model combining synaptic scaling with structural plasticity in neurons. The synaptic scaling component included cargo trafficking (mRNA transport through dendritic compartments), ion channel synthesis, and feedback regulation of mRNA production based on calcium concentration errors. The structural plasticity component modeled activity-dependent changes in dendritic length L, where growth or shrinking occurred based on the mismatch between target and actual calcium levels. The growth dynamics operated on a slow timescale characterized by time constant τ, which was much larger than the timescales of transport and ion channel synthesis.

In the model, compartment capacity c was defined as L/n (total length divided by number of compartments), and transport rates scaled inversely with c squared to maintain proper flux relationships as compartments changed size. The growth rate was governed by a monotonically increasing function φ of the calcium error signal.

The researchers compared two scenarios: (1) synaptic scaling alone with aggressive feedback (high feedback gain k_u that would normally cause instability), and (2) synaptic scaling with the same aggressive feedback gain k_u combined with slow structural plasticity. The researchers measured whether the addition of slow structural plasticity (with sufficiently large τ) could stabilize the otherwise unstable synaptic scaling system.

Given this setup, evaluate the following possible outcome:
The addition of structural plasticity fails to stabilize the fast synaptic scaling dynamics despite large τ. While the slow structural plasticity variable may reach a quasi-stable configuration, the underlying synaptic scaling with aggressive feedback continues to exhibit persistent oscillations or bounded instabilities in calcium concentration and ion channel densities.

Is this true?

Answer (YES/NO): NO